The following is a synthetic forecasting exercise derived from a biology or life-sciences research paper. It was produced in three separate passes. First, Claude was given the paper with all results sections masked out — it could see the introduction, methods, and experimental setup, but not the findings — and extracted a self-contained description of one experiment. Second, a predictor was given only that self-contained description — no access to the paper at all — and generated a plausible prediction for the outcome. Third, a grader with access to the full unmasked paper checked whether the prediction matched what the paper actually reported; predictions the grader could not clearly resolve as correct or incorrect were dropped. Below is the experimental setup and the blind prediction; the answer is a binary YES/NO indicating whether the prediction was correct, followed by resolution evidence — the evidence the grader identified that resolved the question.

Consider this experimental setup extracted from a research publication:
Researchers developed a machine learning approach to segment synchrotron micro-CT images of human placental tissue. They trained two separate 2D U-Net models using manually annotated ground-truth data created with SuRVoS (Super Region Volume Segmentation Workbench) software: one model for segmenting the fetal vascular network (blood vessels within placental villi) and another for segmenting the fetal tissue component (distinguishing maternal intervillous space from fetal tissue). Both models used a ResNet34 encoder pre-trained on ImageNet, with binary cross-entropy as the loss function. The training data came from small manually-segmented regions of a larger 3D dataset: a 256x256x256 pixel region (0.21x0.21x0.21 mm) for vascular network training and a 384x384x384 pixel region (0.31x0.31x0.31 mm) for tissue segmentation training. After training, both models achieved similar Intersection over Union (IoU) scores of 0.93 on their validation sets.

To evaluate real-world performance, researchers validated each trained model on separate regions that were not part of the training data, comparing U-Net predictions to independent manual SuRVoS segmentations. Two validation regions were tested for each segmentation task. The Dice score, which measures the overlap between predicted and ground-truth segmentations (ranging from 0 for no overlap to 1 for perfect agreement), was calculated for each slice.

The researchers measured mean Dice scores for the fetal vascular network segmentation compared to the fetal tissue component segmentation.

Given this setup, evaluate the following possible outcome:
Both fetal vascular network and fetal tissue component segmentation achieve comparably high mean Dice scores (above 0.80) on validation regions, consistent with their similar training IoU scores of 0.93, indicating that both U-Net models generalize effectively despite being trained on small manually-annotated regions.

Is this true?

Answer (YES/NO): NO